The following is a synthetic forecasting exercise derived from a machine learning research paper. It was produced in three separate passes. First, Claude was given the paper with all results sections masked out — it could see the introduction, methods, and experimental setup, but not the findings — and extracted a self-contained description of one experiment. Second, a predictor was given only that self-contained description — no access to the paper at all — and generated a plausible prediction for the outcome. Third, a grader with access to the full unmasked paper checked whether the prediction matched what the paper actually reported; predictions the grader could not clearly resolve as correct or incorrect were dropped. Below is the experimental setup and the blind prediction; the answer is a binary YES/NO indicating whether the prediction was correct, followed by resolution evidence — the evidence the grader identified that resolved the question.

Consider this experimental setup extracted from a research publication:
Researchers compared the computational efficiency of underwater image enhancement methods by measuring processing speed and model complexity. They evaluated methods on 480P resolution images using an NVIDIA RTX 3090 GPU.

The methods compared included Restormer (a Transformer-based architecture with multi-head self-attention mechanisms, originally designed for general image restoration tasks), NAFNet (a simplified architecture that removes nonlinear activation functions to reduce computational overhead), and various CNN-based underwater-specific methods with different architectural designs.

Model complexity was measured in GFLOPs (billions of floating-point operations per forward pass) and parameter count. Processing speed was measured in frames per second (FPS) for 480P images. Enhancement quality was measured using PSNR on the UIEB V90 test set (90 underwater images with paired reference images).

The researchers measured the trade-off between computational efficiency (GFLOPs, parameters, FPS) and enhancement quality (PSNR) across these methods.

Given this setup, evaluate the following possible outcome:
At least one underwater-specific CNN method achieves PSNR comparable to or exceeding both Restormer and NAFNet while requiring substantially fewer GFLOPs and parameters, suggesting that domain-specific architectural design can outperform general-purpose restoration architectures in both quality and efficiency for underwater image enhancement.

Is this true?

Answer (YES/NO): YES